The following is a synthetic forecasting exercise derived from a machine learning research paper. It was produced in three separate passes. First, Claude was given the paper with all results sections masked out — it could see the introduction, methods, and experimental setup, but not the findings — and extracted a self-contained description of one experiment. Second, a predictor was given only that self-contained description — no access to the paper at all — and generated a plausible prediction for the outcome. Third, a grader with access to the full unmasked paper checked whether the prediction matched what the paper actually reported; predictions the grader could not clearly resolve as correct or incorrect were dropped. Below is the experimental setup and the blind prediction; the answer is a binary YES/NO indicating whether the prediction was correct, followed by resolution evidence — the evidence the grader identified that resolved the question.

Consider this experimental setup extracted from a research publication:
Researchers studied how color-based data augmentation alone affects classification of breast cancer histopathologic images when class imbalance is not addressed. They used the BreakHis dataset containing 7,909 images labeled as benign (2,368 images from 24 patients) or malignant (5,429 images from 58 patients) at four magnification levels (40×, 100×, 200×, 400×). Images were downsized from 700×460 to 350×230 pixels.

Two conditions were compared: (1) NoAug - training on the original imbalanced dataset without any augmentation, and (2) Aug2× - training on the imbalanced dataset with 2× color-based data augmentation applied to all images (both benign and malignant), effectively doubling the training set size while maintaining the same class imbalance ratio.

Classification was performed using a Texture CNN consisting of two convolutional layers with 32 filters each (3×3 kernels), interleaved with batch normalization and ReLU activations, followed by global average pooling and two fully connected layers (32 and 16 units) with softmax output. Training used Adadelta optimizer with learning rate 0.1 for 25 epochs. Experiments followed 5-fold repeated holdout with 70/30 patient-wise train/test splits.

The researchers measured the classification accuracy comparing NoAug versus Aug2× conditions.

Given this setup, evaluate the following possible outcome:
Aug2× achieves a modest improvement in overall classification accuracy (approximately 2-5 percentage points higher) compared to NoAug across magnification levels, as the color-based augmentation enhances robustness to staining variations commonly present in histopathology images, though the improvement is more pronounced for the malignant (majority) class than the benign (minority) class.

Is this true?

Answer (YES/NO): NO